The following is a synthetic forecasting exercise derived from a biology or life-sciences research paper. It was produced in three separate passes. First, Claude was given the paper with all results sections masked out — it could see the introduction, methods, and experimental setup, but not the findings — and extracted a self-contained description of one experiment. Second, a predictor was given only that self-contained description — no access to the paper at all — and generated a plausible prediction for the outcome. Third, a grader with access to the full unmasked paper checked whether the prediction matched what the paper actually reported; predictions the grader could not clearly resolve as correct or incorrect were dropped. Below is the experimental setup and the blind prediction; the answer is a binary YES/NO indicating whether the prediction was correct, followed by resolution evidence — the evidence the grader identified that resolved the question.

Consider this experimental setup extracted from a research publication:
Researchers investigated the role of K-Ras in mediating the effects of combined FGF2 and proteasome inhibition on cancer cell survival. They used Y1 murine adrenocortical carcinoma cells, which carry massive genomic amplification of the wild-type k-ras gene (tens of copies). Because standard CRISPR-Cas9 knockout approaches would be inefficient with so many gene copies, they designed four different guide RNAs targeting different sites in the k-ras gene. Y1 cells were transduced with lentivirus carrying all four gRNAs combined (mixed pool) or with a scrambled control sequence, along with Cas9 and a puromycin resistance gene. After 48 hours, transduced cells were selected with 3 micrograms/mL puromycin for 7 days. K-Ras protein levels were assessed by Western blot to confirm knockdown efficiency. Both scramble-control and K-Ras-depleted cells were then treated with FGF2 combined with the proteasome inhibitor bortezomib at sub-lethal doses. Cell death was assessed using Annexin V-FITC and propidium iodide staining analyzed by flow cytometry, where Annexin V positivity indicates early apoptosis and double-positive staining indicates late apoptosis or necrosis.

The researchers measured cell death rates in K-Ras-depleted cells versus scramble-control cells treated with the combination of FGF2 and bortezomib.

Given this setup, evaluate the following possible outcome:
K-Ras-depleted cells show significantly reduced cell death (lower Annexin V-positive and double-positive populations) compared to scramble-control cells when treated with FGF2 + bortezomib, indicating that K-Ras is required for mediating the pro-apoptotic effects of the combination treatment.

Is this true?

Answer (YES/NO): YES